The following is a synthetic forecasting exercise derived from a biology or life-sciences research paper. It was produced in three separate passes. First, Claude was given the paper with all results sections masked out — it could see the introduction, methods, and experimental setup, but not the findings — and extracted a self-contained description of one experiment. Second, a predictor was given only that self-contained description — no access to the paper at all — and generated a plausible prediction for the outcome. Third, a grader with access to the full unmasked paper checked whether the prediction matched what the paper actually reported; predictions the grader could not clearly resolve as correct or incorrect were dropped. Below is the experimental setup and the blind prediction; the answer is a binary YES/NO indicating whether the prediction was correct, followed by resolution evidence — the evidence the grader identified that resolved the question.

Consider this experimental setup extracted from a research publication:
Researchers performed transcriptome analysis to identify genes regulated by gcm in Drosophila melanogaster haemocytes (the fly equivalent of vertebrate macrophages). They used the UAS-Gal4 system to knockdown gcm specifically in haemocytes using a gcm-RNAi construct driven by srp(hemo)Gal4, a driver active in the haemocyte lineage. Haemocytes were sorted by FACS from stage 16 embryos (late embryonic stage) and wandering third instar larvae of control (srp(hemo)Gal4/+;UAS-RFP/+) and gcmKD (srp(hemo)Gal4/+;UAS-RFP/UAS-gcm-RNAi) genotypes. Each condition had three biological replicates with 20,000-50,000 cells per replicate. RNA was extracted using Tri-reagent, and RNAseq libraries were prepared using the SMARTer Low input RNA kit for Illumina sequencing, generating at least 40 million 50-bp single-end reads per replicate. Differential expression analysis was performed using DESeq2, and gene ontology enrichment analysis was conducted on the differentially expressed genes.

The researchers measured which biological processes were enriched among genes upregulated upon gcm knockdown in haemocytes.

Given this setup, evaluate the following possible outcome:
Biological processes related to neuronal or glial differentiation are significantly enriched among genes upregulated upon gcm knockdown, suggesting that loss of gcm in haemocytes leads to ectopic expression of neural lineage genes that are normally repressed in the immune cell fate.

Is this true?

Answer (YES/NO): NO